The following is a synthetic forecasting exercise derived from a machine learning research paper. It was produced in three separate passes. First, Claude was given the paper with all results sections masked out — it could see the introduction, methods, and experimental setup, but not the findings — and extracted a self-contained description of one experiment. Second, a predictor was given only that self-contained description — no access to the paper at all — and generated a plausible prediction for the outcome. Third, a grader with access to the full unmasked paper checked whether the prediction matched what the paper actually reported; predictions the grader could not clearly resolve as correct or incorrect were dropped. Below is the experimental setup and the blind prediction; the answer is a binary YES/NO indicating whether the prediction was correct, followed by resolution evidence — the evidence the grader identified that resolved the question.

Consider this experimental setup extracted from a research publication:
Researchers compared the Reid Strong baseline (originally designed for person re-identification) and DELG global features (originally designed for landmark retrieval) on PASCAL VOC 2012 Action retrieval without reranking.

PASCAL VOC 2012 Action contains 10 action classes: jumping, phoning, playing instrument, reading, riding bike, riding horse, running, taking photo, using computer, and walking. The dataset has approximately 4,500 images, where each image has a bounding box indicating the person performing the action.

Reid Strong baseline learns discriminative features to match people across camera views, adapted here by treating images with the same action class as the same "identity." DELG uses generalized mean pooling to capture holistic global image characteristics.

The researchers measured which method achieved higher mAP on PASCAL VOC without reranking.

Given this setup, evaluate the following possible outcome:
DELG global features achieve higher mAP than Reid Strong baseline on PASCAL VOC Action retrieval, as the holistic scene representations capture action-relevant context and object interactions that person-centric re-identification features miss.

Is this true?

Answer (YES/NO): YES